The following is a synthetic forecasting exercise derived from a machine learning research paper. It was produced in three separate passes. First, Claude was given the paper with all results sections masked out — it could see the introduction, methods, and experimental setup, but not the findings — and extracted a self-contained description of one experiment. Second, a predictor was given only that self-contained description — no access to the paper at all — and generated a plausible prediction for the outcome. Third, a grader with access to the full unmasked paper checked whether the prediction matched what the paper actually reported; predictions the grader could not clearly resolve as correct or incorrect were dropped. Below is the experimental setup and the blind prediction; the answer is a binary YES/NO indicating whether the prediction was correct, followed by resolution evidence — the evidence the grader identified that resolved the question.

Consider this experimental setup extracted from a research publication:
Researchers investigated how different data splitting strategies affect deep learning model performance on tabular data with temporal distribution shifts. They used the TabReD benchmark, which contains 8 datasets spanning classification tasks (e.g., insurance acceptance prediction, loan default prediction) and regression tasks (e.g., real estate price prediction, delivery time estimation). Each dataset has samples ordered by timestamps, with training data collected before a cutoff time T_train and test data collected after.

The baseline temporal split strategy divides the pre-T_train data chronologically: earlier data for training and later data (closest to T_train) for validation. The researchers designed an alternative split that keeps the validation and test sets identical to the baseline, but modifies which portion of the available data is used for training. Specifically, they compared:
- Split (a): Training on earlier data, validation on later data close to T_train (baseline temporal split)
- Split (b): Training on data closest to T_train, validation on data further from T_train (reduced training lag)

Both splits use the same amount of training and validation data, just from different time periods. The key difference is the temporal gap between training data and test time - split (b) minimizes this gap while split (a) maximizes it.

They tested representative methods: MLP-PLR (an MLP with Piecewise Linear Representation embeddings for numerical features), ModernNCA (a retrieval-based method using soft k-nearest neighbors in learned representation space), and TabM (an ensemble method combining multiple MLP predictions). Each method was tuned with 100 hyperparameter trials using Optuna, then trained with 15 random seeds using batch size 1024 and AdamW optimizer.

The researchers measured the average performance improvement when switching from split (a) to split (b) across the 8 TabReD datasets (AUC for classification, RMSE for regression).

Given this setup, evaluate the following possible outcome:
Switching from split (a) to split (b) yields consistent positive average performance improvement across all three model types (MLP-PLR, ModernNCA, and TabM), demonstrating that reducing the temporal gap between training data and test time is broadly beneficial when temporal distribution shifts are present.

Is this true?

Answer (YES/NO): YES